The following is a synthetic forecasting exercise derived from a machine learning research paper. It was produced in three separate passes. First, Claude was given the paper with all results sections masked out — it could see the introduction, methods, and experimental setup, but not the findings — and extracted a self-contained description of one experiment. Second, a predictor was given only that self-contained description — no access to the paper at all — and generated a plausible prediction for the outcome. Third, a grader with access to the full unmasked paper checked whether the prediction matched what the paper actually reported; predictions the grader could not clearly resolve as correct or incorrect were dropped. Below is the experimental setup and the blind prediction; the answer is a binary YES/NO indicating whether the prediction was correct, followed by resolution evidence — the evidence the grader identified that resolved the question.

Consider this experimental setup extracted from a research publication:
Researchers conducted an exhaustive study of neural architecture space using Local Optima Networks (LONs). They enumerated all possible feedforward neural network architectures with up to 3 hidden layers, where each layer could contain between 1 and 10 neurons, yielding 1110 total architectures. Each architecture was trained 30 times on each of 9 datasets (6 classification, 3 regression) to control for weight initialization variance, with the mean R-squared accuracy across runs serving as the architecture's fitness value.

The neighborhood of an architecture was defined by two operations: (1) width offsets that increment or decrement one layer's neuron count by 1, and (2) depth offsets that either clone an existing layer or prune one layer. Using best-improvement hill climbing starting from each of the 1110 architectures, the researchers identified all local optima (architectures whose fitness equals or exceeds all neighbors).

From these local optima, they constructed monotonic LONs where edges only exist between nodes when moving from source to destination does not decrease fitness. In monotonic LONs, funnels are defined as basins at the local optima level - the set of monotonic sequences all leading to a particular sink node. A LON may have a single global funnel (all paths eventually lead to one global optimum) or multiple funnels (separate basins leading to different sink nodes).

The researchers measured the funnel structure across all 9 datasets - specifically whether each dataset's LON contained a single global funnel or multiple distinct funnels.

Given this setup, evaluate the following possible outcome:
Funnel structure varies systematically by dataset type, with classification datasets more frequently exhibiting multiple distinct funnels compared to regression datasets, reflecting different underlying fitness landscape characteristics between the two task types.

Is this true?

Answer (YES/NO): NO